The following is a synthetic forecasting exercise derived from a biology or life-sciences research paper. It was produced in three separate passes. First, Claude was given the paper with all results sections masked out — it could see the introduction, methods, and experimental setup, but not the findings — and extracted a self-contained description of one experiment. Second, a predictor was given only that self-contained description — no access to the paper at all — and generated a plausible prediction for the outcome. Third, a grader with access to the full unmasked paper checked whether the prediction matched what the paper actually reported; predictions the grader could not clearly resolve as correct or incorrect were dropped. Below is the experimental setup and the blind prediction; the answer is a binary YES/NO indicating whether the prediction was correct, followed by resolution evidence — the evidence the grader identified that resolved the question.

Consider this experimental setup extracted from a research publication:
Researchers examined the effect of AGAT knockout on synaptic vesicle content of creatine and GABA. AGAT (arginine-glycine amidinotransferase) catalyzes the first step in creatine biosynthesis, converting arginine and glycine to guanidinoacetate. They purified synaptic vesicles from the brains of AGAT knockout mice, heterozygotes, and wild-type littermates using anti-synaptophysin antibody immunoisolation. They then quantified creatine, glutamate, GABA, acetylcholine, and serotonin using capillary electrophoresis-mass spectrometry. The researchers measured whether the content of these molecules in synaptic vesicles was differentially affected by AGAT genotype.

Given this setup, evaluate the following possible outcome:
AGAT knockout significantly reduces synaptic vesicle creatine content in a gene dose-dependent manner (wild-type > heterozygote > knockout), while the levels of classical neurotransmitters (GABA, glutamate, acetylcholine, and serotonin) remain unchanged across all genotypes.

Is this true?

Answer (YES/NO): NO